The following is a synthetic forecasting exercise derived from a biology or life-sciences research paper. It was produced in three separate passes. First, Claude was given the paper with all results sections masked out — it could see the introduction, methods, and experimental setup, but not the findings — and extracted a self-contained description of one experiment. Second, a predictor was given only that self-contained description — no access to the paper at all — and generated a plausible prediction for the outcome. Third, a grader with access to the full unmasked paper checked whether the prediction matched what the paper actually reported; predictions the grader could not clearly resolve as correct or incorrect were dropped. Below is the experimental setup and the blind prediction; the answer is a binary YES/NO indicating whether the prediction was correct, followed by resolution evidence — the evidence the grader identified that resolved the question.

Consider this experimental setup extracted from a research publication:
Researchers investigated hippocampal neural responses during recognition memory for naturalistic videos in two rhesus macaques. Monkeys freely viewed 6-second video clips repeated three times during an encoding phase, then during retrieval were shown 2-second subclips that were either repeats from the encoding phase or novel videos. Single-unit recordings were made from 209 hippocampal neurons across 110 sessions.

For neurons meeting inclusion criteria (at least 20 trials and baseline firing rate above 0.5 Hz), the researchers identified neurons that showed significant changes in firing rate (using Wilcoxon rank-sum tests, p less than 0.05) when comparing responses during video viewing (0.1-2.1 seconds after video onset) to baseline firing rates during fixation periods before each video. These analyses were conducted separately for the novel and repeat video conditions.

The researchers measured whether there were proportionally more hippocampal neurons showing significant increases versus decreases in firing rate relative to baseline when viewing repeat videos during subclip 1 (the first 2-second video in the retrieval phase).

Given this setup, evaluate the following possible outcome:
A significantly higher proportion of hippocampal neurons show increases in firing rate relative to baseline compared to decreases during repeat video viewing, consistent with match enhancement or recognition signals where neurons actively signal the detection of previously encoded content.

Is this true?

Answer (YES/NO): YES